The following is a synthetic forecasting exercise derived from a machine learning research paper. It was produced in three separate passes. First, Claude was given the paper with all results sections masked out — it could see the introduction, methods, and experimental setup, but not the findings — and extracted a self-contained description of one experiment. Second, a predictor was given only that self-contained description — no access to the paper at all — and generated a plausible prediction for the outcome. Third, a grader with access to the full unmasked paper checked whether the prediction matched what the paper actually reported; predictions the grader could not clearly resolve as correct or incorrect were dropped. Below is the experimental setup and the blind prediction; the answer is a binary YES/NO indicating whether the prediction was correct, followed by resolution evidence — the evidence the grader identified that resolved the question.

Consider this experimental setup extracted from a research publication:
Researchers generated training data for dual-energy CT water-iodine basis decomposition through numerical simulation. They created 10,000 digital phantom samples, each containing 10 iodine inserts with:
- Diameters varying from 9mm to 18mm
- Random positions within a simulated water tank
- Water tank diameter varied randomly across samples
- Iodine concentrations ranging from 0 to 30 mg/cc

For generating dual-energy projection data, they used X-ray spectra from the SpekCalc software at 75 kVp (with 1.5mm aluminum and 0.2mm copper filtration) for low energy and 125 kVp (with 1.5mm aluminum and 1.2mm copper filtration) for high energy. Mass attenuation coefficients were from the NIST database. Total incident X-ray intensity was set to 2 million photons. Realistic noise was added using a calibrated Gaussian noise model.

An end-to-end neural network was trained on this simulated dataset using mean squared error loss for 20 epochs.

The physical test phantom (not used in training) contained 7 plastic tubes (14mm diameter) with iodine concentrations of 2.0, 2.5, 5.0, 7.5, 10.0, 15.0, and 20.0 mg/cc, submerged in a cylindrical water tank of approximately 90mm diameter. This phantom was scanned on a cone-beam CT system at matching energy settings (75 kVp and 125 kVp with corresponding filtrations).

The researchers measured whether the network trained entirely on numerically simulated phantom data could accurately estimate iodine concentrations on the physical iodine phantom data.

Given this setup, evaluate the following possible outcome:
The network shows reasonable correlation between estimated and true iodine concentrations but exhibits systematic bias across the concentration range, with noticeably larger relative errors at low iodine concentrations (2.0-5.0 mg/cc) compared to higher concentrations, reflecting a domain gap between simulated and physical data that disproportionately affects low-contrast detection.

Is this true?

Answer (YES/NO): NO